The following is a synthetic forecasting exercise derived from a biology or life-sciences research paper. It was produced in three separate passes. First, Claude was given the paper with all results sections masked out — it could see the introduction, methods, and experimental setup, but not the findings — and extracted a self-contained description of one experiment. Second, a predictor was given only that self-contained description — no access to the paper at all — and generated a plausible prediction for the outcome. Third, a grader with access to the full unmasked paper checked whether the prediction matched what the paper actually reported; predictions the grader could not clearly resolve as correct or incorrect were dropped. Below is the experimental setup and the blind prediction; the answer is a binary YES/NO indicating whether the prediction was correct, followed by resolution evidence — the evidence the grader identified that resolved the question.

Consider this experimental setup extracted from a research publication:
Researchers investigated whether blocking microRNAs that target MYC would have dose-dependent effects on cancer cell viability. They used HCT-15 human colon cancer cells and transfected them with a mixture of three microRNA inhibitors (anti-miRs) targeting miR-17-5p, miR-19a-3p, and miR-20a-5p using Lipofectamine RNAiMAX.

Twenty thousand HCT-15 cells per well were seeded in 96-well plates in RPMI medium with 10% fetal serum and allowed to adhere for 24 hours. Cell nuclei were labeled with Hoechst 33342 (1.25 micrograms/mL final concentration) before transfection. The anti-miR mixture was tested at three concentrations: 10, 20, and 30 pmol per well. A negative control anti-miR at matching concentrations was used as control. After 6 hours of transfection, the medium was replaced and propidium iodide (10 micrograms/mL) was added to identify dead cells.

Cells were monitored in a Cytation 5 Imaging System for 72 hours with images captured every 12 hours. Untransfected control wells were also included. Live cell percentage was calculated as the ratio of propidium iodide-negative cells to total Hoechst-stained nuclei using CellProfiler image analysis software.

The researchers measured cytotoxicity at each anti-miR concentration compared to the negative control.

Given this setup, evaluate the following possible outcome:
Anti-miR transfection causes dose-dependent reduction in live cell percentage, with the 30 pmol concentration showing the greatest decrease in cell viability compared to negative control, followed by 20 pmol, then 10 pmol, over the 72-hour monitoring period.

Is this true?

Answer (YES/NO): NO